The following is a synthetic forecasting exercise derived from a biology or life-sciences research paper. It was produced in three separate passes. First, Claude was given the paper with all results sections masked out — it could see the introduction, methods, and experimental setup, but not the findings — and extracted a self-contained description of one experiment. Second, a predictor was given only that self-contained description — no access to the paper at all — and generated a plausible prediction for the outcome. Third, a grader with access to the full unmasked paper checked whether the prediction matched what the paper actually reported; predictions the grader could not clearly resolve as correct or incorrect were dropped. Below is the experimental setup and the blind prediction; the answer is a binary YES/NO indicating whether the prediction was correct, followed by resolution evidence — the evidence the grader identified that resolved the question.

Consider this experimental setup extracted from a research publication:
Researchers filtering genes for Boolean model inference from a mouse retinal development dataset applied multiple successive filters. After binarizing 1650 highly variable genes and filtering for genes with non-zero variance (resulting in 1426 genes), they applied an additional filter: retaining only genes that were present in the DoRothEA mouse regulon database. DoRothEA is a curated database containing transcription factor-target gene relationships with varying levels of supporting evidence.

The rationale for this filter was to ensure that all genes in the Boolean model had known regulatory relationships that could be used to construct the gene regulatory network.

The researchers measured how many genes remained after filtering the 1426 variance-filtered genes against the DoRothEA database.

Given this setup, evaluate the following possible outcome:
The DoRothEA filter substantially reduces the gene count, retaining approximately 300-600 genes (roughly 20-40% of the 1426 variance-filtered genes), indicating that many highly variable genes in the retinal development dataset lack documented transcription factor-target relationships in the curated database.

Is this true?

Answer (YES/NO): NO